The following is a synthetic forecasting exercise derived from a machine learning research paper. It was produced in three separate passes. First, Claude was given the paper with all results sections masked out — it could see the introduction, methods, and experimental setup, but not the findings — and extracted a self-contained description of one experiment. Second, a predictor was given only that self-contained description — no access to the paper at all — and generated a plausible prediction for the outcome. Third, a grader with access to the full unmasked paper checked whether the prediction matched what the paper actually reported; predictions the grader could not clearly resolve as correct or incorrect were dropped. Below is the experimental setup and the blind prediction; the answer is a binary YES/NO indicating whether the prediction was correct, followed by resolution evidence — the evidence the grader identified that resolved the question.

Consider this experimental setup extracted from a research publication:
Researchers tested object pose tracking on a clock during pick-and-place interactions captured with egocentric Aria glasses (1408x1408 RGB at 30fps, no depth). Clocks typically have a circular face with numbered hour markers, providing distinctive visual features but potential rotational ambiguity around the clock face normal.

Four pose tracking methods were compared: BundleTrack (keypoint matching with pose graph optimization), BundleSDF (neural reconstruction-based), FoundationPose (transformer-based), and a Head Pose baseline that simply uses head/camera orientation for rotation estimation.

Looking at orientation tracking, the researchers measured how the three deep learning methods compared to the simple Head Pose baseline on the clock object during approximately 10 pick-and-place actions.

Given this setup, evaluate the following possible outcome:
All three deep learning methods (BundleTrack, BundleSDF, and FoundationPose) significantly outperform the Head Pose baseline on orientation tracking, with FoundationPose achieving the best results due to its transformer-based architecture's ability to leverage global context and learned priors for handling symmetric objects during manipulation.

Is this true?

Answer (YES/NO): NO